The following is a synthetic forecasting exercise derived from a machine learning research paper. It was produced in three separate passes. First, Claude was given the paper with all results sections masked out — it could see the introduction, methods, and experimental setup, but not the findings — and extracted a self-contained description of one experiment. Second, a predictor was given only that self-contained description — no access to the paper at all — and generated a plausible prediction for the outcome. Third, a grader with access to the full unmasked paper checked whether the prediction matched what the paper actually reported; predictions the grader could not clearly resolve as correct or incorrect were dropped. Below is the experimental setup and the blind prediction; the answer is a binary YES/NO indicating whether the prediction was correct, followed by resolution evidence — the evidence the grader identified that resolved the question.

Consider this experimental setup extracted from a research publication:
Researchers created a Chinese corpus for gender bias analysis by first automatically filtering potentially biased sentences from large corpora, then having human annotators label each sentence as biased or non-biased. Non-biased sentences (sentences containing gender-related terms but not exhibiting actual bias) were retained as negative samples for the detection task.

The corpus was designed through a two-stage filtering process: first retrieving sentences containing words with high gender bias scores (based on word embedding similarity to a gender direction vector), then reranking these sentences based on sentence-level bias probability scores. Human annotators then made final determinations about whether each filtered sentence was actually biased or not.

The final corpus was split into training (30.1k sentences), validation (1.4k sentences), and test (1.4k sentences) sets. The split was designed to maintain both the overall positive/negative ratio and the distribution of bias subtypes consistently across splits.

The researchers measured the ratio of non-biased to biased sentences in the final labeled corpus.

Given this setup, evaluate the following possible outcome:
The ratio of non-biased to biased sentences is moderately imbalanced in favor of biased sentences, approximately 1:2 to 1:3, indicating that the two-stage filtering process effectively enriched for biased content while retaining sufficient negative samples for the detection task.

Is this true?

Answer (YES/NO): NO